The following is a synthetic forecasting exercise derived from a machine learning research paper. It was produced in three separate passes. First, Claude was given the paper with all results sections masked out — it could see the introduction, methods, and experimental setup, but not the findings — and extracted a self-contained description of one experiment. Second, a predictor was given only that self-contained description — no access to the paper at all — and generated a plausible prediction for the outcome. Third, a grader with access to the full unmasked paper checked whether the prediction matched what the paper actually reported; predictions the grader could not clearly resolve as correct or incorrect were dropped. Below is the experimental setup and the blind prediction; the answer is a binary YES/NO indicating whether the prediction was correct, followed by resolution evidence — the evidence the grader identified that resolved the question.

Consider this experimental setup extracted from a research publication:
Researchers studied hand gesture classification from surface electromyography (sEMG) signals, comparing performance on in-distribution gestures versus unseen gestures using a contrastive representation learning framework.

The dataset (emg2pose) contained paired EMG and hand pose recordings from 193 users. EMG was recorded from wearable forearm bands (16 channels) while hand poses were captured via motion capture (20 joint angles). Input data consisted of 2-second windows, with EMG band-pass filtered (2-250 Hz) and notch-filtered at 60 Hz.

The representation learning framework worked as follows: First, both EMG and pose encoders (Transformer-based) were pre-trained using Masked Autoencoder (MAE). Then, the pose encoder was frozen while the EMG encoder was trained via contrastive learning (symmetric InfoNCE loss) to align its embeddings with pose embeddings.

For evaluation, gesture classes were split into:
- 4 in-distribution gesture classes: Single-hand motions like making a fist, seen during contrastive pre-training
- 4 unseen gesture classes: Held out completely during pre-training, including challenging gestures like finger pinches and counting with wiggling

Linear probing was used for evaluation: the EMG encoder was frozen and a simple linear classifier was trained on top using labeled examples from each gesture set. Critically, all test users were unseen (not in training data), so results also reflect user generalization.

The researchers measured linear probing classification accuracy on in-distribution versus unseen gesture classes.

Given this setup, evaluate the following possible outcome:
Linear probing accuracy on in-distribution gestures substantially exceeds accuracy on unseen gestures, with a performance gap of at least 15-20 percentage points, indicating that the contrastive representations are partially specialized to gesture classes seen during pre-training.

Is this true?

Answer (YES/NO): YES